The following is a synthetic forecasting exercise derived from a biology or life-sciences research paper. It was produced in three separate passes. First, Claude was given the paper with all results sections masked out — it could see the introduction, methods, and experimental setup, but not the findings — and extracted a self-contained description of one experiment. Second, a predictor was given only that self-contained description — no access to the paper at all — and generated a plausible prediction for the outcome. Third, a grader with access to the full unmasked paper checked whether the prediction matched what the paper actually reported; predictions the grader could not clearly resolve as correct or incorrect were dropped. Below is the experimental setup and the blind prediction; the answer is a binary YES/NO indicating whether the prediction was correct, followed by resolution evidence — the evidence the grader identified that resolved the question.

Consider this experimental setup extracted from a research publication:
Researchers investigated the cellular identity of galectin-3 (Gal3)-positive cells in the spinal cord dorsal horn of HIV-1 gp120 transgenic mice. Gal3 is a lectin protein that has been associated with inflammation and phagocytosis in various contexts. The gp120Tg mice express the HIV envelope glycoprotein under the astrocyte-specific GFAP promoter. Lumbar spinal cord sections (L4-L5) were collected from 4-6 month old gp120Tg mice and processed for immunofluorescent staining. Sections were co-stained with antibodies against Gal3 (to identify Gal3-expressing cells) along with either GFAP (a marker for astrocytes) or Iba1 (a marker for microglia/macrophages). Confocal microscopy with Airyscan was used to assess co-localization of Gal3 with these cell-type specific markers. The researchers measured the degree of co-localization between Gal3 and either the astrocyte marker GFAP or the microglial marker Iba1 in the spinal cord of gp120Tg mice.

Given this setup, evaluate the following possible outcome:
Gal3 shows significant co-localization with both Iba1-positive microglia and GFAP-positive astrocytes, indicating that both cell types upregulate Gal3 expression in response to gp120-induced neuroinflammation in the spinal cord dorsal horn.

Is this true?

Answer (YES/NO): NO